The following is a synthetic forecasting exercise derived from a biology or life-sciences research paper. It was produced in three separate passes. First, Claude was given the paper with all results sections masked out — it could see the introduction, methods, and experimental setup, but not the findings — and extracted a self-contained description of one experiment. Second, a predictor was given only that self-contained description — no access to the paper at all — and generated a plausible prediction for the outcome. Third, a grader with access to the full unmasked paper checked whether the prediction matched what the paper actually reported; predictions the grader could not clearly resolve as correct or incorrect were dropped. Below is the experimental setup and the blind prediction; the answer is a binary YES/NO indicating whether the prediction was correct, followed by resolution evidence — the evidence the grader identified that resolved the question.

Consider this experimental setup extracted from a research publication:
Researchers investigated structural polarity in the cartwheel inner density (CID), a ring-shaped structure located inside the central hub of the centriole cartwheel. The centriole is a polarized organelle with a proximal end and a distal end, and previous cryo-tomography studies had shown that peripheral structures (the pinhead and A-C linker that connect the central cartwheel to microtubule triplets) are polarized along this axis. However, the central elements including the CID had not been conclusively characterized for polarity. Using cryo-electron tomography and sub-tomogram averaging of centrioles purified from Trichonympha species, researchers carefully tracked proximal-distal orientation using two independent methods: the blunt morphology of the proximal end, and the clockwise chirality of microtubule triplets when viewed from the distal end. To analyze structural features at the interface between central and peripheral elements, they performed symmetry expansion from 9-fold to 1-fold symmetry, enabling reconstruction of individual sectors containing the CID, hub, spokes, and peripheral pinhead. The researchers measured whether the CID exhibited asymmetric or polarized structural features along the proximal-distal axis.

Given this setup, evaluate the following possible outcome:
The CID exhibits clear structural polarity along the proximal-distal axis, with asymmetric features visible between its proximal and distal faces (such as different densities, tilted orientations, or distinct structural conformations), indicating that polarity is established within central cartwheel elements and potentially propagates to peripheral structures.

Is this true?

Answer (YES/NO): YES